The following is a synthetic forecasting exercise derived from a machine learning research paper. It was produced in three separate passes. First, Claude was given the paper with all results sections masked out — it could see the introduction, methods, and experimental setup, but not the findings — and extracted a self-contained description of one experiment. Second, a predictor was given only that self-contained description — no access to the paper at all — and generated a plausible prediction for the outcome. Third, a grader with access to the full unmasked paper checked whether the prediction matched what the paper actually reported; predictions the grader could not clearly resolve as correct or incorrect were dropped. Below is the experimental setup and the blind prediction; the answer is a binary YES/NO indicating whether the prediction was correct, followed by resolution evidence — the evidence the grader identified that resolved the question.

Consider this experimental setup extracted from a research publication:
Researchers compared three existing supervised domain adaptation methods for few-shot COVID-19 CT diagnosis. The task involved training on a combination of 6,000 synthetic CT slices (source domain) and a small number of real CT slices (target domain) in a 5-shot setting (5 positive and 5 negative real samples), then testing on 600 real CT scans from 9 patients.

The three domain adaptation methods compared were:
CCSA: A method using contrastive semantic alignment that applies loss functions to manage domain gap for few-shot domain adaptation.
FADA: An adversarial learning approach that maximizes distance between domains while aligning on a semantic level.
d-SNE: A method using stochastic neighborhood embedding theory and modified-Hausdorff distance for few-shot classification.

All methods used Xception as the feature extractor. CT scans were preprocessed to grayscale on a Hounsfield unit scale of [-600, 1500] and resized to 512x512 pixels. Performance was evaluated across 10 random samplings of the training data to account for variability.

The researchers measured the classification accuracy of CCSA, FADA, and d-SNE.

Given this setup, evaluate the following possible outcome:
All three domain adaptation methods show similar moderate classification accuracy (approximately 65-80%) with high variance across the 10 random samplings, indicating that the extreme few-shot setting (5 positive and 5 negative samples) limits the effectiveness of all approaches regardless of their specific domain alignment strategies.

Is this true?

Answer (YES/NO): NO